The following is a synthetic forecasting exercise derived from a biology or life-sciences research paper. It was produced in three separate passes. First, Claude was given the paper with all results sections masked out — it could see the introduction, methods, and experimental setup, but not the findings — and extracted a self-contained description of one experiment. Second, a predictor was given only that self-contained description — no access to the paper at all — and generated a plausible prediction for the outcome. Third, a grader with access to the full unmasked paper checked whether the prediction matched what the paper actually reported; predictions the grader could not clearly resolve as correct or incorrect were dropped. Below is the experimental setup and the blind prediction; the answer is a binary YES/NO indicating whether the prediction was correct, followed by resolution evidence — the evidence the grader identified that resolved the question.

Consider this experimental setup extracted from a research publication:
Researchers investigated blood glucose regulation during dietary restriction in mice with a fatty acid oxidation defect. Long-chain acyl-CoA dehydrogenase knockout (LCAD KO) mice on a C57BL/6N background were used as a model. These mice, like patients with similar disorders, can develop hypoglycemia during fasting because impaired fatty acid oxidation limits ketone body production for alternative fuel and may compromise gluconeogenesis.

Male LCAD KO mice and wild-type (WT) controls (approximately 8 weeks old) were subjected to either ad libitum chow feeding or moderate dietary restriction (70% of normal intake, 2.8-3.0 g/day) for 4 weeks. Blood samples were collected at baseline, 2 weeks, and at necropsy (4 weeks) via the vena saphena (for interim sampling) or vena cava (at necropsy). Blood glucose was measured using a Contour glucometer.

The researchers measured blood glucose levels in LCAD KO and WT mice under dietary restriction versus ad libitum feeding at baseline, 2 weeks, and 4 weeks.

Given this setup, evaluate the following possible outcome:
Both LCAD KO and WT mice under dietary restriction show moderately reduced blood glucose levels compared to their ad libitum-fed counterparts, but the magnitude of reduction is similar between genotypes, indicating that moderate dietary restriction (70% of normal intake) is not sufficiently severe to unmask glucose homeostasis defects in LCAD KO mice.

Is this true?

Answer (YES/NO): NO